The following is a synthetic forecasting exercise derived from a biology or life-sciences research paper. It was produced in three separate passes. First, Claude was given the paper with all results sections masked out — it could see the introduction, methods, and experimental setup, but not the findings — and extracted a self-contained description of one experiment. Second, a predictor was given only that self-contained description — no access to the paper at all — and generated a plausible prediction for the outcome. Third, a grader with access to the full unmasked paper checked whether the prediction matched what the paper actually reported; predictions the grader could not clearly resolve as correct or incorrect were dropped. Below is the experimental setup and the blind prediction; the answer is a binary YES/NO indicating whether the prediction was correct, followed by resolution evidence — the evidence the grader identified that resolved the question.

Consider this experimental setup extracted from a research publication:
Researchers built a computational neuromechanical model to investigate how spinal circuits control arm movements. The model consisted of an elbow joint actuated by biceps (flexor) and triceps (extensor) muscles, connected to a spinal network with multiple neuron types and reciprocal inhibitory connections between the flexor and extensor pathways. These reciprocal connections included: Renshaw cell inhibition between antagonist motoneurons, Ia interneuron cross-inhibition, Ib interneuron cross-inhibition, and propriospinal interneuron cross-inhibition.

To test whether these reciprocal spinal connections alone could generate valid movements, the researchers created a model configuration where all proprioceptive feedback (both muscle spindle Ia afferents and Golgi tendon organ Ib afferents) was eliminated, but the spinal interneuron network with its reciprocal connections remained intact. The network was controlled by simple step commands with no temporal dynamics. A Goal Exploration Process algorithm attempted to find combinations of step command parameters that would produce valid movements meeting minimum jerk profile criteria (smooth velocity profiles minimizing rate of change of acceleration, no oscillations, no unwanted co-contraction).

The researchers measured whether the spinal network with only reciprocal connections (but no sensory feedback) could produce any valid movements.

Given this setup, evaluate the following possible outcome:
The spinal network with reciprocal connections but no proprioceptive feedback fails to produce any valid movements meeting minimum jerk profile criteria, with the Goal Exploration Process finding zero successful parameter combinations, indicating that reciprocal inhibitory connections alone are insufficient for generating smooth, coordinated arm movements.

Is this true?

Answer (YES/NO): YES